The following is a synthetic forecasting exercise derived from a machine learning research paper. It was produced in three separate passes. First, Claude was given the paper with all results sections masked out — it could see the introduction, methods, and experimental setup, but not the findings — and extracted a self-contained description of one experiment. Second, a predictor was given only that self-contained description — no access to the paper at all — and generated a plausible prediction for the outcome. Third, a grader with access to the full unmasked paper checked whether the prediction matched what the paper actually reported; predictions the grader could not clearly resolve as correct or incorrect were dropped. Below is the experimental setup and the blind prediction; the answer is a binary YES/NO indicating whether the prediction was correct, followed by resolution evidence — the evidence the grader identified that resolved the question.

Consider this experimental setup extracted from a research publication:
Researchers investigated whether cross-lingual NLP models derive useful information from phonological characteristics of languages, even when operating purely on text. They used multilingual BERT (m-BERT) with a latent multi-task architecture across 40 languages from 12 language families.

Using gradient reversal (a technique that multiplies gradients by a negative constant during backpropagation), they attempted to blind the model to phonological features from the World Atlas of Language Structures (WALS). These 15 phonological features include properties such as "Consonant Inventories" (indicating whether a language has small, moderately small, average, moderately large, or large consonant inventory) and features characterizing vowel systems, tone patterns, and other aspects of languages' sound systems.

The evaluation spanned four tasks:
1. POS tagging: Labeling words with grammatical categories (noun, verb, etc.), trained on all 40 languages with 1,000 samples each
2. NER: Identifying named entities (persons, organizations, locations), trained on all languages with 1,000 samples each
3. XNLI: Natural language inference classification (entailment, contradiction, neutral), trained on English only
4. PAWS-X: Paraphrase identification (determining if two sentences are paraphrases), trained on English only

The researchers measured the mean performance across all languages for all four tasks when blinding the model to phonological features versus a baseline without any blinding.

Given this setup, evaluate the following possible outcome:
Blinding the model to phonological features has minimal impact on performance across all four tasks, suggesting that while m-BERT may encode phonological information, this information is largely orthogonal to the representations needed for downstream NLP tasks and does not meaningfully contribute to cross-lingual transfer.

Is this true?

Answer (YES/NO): YES